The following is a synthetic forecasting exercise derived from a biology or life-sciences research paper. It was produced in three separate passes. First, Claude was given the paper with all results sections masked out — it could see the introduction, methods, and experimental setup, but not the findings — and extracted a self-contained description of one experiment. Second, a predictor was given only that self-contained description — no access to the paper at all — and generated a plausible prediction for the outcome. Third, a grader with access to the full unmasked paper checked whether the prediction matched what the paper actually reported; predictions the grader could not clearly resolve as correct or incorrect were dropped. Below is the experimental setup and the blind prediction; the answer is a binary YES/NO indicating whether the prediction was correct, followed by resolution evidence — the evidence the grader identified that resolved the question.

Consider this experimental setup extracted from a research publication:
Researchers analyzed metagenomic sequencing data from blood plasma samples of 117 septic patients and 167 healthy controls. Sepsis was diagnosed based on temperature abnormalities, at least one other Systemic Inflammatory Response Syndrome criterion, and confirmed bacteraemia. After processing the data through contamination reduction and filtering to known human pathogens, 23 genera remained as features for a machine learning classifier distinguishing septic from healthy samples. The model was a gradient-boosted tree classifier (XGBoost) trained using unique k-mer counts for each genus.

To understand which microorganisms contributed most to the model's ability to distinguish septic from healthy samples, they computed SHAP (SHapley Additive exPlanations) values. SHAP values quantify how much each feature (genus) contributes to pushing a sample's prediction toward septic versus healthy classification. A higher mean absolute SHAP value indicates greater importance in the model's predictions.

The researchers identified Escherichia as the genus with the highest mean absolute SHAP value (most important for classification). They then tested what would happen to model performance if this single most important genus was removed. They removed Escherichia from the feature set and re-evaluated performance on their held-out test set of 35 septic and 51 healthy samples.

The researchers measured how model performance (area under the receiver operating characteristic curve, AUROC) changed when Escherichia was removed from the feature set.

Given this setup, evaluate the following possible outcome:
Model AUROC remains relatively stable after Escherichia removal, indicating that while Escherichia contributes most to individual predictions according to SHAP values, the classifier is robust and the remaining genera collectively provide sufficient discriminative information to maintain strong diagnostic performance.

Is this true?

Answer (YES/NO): YES